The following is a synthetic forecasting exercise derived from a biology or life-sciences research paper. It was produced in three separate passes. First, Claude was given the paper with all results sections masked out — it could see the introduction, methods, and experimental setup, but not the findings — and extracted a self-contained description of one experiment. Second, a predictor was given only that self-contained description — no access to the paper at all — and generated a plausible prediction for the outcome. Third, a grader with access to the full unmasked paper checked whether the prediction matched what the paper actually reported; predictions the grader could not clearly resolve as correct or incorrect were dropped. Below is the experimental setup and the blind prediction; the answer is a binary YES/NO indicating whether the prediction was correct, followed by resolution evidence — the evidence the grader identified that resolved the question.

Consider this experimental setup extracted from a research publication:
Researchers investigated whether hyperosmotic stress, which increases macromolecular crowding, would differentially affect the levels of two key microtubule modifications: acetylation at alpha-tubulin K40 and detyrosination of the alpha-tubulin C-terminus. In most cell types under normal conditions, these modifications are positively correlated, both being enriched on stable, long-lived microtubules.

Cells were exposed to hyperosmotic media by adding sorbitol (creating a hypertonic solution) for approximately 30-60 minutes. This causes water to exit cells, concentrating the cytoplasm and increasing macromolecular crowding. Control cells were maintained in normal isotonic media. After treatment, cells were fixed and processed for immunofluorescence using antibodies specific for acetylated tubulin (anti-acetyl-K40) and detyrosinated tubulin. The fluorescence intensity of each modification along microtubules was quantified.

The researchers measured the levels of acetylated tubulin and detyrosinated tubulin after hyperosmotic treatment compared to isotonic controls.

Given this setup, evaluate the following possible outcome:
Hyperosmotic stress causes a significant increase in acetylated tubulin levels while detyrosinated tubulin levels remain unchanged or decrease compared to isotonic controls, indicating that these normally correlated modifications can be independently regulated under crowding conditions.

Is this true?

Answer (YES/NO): YES